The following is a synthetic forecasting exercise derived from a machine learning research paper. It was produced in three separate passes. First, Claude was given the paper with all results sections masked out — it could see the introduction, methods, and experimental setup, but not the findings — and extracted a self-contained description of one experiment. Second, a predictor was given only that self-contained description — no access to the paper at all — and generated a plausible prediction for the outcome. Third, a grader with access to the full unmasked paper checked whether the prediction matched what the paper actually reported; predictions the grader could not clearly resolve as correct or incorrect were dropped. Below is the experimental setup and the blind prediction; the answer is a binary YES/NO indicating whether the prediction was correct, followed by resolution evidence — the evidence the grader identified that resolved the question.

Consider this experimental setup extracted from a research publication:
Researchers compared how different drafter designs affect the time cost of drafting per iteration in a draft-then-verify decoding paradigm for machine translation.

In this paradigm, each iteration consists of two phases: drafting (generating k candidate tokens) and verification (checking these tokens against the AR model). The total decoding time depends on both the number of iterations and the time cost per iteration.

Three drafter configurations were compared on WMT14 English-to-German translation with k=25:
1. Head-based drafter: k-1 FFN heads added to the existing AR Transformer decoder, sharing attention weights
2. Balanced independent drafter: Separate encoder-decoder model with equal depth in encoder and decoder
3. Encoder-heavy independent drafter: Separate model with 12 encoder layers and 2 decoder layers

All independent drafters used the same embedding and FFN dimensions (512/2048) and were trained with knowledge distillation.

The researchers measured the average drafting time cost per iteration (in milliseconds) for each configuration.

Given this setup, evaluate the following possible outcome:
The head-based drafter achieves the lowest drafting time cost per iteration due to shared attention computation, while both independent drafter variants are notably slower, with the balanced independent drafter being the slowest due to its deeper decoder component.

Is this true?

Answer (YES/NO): YES